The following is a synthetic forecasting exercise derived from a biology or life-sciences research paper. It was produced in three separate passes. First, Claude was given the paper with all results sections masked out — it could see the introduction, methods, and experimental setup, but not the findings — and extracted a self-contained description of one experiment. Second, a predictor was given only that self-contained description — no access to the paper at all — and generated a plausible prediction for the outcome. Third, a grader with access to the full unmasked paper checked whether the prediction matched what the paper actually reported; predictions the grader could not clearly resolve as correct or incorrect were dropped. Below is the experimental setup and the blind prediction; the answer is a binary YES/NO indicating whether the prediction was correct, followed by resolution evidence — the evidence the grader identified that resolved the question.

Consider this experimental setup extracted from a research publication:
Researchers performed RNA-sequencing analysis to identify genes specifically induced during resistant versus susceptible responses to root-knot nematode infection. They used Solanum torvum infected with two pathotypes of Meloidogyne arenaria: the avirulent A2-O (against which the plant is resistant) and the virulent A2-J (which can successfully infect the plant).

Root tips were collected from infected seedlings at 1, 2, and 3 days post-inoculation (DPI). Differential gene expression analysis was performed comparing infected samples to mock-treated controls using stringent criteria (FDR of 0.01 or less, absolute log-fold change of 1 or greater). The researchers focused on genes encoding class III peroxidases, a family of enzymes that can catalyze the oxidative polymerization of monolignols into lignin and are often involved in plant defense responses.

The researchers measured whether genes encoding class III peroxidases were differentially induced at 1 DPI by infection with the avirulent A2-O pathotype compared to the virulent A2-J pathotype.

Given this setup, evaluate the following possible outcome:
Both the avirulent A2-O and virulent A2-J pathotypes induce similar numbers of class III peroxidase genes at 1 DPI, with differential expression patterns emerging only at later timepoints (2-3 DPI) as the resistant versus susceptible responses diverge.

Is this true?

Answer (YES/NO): NO